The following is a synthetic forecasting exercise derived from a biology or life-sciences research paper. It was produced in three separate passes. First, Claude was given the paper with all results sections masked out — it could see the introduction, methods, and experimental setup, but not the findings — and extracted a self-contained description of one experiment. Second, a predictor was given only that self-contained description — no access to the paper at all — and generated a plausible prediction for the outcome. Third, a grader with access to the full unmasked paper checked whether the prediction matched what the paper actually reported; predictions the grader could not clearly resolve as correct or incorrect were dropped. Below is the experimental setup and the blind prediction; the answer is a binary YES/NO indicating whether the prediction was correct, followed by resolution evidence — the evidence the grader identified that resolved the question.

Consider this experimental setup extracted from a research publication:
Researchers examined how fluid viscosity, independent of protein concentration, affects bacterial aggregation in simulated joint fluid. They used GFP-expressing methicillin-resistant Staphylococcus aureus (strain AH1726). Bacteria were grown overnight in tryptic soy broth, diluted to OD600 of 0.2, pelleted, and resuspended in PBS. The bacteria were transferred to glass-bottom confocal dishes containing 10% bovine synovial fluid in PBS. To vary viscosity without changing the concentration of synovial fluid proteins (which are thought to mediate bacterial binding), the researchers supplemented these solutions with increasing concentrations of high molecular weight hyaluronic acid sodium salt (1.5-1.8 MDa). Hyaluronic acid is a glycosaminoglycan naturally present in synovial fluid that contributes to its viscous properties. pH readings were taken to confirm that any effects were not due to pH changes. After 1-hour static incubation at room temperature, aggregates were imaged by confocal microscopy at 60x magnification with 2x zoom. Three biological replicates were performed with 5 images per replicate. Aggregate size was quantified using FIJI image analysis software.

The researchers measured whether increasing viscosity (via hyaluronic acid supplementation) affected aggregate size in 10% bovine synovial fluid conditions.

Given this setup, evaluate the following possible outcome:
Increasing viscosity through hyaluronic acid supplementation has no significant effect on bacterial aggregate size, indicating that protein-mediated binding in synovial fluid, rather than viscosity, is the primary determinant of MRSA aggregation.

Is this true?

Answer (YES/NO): NO